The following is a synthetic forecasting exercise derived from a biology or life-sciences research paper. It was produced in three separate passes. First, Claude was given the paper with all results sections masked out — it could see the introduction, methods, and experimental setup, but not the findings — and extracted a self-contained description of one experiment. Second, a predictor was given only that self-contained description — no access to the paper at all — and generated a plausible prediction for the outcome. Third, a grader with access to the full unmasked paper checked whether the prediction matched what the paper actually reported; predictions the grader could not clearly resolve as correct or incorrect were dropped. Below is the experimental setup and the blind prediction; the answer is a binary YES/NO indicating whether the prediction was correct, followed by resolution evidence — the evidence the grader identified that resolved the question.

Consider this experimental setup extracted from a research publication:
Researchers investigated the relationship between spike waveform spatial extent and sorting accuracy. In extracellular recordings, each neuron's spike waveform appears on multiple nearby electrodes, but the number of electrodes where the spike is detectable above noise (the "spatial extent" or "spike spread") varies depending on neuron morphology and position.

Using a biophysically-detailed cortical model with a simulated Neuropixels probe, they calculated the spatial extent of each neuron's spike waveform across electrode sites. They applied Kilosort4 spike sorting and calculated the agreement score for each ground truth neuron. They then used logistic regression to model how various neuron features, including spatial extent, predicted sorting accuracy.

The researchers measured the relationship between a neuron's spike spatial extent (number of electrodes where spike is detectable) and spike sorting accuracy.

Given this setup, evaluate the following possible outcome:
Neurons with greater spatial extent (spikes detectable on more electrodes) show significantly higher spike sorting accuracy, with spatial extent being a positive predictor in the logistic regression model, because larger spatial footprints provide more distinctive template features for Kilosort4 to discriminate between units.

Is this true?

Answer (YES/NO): YES